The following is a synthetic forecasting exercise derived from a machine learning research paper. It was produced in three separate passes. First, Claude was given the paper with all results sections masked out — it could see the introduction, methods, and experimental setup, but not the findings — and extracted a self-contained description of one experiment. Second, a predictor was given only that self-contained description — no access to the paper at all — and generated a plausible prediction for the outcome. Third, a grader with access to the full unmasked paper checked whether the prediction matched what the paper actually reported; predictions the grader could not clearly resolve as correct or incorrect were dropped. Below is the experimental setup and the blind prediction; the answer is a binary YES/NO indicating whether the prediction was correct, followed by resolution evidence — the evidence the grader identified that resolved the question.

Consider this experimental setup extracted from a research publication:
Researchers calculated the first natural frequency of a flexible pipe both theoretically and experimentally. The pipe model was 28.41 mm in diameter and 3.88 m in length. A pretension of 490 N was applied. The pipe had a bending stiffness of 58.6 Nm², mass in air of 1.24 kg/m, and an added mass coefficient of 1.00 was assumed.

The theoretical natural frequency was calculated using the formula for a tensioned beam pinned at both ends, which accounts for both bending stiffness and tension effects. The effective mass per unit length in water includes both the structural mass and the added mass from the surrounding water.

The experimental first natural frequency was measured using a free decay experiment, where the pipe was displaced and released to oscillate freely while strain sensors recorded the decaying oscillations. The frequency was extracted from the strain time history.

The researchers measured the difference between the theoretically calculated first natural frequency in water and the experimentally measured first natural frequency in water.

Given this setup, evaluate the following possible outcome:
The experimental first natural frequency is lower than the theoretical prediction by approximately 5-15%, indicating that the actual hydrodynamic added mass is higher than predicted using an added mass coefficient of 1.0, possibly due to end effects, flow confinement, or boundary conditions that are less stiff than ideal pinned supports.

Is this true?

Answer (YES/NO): NO